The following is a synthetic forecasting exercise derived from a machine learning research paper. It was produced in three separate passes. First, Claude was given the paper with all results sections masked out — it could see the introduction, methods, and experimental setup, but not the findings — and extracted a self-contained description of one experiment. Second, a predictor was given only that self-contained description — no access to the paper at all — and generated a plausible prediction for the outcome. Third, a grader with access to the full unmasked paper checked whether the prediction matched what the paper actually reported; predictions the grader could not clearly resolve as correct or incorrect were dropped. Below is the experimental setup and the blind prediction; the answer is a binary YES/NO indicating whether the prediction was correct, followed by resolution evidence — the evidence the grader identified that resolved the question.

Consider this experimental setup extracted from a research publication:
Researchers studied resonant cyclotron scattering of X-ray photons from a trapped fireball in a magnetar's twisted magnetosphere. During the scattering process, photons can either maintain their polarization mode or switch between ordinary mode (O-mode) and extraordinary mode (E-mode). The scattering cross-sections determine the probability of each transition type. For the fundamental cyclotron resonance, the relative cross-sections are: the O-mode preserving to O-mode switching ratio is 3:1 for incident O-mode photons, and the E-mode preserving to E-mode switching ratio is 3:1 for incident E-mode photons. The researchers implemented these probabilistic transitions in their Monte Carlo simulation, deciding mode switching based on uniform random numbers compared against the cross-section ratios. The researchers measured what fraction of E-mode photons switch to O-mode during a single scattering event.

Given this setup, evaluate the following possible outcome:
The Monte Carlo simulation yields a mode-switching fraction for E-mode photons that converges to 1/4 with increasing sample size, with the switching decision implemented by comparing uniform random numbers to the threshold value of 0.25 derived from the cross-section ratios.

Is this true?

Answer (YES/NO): NO